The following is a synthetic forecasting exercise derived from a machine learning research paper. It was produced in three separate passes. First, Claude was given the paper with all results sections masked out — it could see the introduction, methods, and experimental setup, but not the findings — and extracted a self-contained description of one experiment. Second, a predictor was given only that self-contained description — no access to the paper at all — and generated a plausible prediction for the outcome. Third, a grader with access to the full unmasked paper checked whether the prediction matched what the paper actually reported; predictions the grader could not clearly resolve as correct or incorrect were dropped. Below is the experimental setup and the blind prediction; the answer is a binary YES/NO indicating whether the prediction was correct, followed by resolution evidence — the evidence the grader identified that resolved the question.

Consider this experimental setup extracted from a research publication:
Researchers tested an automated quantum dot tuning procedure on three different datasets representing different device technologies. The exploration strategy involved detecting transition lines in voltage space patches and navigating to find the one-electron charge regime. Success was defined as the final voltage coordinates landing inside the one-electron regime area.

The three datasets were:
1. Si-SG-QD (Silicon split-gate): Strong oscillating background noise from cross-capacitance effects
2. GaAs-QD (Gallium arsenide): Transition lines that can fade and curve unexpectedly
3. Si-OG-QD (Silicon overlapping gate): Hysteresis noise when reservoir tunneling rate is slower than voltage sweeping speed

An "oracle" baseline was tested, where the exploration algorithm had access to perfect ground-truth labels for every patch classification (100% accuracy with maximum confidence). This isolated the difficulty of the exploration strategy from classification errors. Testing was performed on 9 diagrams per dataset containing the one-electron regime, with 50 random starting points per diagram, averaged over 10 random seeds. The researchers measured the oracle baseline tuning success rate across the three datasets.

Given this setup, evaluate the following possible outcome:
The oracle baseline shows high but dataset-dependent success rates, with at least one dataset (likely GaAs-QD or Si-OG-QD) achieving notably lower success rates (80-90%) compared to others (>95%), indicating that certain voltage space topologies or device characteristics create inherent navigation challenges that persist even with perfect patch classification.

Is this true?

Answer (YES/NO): NO